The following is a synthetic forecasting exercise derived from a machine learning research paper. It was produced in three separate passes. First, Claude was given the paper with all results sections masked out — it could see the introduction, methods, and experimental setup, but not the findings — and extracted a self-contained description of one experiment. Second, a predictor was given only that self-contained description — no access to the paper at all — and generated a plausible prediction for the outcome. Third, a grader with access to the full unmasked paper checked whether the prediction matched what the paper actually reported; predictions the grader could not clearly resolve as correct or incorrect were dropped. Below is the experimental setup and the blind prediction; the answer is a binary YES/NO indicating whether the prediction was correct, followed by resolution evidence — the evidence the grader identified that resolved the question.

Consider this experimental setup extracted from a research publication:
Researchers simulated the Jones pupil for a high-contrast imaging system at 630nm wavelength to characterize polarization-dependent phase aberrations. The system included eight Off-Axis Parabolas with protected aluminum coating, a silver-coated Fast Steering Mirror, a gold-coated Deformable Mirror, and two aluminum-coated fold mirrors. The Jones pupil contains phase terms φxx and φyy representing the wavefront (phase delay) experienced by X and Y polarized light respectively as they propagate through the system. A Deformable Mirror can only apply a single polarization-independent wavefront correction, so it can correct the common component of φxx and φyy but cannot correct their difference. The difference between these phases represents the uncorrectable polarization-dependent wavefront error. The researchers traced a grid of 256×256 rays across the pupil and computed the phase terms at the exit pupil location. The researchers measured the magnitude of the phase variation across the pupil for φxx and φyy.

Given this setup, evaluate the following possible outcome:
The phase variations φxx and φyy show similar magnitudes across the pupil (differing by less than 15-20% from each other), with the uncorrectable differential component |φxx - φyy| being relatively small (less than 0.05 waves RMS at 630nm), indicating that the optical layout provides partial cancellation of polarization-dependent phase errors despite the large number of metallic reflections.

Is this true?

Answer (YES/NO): NO